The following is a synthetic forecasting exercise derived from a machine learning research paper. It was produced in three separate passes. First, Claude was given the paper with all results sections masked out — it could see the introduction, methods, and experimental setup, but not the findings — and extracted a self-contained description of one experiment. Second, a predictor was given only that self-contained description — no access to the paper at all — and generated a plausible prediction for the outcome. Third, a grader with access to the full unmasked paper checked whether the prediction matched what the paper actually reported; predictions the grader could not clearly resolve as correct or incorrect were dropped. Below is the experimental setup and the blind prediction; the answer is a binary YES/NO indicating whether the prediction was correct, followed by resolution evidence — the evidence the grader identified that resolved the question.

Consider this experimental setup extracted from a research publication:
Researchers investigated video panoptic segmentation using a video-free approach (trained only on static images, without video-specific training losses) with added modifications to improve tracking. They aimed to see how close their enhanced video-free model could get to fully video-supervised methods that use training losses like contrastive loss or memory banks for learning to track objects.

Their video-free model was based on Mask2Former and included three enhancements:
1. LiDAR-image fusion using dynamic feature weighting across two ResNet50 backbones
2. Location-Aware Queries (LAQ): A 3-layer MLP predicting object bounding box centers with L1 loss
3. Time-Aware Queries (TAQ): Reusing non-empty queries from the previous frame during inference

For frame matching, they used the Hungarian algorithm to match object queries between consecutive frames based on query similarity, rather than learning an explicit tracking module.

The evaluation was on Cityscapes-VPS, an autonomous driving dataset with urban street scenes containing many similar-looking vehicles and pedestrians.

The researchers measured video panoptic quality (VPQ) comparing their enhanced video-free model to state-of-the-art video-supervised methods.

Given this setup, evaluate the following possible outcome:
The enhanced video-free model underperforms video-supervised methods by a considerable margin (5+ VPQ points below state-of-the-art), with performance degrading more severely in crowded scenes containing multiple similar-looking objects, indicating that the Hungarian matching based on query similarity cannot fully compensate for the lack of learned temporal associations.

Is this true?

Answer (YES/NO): NO